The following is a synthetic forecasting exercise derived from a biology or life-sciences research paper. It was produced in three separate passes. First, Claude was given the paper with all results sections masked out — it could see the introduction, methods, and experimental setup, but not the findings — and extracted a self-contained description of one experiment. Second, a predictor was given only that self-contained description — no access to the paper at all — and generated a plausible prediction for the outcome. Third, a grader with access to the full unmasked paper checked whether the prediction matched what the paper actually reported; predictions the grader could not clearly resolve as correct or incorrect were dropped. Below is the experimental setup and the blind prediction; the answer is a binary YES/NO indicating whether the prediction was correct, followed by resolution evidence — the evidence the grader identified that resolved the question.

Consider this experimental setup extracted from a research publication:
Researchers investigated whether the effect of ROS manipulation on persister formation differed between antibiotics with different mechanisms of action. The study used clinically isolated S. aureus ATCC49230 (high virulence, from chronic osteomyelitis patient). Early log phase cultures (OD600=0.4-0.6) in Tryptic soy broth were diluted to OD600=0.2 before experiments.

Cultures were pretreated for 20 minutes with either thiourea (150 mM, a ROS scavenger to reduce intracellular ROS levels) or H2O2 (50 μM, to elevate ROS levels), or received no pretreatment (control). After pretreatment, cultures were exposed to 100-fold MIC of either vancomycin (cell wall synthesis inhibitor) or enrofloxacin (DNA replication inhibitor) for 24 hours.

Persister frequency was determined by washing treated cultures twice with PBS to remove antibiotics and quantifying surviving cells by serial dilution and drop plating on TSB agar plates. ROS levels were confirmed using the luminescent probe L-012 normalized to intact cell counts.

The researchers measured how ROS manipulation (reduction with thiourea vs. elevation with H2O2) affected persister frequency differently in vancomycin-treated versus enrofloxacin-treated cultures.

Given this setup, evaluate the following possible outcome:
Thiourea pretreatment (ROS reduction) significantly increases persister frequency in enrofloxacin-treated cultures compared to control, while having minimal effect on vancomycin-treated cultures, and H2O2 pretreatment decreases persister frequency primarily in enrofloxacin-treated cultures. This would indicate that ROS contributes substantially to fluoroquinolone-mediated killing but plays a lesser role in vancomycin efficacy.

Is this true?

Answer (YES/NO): NO